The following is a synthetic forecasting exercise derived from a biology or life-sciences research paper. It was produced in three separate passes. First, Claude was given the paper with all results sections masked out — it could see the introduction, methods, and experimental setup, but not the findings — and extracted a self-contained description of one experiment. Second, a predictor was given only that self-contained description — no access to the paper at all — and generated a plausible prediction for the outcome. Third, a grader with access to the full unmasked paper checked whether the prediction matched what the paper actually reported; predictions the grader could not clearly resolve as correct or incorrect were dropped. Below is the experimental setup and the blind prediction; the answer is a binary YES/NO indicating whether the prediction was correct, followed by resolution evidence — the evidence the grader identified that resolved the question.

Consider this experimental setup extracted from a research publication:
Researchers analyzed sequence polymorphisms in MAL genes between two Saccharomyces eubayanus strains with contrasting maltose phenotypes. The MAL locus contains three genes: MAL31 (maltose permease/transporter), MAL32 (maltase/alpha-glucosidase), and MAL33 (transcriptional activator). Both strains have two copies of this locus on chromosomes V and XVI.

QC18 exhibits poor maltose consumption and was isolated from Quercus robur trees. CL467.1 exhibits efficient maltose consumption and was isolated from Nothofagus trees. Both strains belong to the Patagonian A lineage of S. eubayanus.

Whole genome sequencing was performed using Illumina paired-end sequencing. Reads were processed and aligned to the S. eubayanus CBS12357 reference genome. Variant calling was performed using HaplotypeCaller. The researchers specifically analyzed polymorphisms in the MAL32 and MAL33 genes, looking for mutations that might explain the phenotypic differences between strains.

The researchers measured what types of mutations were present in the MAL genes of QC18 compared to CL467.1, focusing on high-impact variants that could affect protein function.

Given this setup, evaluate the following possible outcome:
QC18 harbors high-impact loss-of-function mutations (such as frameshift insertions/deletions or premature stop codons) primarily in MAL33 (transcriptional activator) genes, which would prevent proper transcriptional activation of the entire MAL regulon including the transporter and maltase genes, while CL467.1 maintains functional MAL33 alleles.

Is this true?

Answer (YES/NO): NO